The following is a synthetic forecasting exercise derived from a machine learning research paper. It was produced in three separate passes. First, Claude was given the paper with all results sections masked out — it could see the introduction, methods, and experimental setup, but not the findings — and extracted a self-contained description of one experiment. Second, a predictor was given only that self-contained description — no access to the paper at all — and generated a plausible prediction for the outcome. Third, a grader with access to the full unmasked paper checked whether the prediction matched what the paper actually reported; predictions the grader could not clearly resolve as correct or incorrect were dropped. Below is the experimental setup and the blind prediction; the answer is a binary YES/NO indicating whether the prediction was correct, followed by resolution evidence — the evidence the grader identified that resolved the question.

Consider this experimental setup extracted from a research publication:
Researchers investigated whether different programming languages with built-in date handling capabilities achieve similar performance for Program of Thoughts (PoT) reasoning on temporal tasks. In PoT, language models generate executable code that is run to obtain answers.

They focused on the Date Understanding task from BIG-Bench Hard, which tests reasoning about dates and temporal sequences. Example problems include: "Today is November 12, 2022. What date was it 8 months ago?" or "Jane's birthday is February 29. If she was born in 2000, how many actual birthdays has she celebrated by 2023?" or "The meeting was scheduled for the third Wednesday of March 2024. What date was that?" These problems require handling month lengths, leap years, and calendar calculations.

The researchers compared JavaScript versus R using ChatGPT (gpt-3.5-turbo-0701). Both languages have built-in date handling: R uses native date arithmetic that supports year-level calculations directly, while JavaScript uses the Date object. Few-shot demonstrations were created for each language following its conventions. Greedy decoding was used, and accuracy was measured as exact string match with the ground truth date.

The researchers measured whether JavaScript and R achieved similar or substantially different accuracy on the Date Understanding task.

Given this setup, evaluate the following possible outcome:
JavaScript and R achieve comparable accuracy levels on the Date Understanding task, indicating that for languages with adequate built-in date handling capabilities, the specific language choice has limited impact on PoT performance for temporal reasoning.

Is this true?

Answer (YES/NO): YES